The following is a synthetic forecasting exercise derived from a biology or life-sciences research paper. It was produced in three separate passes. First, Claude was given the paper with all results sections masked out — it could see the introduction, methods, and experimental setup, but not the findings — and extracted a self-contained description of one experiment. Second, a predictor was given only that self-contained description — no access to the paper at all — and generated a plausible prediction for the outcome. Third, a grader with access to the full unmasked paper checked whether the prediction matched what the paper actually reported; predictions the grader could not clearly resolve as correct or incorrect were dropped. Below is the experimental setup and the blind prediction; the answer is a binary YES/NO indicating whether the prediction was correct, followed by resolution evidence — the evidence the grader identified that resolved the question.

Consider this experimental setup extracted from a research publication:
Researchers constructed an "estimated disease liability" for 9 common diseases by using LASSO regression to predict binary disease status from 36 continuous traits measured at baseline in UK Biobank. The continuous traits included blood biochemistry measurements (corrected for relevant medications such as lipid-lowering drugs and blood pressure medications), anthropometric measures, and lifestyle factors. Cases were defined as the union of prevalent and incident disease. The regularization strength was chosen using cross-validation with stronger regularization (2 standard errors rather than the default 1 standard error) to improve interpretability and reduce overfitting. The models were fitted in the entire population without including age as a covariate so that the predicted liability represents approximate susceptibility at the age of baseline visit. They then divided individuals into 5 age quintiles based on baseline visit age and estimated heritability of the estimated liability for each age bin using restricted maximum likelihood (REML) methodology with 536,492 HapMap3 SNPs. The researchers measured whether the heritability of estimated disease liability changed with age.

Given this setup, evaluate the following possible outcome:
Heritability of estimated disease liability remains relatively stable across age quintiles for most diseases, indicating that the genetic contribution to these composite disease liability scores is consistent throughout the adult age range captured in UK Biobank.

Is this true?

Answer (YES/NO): NO